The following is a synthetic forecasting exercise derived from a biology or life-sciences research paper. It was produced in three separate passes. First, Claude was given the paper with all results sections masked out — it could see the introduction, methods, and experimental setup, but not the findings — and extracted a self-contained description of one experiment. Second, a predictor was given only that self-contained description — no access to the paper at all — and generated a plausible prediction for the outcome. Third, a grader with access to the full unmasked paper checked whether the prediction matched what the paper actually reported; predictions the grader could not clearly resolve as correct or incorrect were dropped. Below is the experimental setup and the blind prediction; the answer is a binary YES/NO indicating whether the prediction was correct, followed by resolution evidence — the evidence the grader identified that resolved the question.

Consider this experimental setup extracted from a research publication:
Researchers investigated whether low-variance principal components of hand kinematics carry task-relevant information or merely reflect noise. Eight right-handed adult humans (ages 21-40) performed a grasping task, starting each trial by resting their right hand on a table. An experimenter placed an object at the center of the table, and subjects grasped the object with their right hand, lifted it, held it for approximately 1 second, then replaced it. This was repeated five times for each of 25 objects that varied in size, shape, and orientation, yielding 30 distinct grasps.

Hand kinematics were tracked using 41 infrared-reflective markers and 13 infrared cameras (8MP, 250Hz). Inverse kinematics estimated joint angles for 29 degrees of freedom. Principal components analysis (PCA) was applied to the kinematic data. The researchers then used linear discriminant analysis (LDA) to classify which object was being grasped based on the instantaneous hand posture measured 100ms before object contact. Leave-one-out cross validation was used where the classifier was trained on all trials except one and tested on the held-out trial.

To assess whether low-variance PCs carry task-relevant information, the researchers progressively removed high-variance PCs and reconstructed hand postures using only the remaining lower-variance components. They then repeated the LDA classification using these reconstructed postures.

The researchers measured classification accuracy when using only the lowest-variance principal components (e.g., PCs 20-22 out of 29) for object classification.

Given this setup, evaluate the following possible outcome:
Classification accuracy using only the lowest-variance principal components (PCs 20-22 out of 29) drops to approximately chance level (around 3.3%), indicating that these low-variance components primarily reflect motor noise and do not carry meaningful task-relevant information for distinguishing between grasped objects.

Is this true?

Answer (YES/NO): NO